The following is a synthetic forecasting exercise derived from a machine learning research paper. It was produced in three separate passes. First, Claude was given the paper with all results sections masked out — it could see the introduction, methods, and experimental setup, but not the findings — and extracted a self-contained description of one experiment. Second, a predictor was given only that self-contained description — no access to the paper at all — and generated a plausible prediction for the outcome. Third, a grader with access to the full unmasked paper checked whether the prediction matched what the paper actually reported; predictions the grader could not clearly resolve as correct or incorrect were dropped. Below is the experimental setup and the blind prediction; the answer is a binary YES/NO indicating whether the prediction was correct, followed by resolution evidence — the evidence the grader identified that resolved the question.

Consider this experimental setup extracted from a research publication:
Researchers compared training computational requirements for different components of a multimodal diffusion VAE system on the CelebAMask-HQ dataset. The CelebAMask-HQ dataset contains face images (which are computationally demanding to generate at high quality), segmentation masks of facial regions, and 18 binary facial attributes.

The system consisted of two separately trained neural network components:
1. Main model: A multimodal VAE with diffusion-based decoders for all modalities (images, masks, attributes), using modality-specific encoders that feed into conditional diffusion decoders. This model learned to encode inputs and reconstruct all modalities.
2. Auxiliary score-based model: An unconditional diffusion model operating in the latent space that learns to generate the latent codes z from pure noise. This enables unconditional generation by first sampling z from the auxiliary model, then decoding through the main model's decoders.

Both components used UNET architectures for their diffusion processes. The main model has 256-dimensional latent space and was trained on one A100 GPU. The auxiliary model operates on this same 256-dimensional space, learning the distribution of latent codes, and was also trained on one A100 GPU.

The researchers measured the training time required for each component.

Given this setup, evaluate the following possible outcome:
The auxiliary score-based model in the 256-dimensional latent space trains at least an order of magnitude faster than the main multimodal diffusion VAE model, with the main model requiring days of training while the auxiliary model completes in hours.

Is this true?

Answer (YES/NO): YES